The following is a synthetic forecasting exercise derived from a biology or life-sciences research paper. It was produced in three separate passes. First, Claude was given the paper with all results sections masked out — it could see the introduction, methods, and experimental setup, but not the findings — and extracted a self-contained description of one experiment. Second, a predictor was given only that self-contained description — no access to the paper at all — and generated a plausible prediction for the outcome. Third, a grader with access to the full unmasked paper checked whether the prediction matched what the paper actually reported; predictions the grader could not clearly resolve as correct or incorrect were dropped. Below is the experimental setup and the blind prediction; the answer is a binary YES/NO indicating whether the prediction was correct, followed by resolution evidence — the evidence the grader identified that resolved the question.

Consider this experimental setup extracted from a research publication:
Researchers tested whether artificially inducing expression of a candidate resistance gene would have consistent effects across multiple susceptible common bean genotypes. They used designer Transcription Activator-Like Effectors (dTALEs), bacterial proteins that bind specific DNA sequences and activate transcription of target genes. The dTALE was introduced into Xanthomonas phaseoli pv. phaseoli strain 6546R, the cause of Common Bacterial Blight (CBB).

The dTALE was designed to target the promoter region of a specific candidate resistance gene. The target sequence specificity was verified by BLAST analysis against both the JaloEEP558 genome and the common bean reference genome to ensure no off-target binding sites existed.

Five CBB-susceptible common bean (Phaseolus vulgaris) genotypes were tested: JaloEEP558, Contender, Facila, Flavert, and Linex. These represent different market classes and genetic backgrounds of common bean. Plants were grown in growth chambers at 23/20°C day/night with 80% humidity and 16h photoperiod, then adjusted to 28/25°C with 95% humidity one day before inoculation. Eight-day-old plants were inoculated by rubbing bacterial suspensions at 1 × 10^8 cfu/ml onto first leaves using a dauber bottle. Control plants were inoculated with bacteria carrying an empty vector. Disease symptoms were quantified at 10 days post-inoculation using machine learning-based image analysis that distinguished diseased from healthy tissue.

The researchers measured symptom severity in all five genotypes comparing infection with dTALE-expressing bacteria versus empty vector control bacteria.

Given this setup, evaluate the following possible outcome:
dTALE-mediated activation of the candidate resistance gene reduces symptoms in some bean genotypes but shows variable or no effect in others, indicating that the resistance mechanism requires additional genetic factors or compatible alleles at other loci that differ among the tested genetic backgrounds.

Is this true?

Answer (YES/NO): NO